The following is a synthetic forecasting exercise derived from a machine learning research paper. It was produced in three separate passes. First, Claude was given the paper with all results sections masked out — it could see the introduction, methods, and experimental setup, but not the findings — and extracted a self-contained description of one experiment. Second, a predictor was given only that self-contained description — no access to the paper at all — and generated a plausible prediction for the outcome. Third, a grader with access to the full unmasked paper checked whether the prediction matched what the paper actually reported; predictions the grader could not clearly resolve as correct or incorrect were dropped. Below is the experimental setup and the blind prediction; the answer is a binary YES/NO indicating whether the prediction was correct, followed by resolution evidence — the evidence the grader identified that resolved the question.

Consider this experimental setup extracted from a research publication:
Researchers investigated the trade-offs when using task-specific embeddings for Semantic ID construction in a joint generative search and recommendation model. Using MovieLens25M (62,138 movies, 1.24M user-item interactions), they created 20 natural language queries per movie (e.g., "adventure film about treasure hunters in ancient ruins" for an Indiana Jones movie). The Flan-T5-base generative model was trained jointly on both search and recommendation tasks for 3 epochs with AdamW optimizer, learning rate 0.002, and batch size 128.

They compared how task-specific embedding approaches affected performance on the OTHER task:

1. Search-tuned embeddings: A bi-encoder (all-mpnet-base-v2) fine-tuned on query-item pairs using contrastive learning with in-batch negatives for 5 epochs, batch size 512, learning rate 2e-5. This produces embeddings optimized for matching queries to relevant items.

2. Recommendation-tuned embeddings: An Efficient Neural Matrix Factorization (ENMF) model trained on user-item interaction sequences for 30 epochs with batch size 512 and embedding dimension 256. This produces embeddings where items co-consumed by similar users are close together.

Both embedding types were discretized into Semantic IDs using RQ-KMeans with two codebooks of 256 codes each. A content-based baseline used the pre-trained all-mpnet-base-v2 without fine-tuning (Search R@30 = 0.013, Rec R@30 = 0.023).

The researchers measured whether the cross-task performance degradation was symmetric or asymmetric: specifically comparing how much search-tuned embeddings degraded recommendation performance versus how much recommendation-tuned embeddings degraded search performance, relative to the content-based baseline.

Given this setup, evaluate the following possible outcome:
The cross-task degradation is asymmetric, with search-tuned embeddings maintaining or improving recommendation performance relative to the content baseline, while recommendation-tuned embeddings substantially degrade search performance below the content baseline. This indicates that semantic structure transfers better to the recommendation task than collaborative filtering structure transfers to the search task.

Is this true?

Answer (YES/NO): YES